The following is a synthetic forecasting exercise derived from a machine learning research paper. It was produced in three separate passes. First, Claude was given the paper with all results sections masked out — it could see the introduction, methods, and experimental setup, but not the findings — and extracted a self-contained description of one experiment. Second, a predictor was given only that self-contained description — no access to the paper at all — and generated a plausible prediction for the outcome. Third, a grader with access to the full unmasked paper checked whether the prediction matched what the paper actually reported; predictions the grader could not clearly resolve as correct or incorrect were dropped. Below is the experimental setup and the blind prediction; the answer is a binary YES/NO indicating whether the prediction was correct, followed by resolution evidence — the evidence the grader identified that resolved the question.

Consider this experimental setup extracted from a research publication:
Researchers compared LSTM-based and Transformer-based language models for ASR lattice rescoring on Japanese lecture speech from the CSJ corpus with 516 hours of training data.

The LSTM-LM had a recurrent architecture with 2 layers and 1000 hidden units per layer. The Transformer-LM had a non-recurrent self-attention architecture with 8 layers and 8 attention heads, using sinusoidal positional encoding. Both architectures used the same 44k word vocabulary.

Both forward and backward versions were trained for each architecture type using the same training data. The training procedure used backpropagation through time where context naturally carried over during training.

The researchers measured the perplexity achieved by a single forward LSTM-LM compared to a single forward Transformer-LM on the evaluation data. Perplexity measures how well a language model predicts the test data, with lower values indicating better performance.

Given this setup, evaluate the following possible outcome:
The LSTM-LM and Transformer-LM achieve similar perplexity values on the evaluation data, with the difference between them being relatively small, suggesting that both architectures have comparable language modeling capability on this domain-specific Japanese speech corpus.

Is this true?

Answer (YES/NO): YES